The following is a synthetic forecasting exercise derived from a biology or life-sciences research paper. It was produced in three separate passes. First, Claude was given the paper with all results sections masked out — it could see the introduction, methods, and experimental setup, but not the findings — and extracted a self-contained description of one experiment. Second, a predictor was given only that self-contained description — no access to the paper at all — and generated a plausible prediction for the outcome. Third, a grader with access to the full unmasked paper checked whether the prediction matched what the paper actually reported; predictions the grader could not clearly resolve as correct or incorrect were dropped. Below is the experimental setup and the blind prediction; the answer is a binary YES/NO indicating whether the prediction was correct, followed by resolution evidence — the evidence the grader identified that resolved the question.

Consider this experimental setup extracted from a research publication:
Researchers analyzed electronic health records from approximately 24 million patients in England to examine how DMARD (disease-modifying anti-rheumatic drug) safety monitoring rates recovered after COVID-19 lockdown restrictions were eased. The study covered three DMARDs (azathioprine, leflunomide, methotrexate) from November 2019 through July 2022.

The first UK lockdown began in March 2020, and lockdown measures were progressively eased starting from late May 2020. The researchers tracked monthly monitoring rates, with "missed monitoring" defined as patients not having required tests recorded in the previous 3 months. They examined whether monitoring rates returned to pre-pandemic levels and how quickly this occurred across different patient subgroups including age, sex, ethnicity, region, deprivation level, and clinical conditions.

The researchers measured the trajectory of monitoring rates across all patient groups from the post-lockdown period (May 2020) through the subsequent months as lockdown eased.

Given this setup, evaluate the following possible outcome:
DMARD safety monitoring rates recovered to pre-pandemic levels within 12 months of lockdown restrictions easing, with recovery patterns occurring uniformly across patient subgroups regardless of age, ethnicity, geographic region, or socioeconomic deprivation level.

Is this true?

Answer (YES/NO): NO